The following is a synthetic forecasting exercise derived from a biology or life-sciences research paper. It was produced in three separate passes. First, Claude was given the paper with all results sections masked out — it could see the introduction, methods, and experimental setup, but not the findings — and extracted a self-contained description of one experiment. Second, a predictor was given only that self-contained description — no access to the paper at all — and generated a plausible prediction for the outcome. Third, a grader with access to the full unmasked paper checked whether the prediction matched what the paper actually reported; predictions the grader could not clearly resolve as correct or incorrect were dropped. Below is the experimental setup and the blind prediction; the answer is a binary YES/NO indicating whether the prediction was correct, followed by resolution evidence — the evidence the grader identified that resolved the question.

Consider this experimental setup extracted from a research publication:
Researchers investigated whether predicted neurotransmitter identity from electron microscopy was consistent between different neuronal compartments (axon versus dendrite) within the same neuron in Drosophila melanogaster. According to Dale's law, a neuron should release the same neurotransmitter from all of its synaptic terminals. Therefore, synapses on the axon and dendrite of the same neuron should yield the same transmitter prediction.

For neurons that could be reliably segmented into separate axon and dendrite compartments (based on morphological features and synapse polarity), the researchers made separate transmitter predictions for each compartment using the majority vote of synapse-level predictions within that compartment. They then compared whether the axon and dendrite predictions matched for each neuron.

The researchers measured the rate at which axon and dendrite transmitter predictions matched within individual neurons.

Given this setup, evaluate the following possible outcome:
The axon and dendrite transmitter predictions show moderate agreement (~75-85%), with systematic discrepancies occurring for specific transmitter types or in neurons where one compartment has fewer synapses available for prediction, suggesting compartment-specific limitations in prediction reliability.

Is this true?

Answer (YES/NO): NO